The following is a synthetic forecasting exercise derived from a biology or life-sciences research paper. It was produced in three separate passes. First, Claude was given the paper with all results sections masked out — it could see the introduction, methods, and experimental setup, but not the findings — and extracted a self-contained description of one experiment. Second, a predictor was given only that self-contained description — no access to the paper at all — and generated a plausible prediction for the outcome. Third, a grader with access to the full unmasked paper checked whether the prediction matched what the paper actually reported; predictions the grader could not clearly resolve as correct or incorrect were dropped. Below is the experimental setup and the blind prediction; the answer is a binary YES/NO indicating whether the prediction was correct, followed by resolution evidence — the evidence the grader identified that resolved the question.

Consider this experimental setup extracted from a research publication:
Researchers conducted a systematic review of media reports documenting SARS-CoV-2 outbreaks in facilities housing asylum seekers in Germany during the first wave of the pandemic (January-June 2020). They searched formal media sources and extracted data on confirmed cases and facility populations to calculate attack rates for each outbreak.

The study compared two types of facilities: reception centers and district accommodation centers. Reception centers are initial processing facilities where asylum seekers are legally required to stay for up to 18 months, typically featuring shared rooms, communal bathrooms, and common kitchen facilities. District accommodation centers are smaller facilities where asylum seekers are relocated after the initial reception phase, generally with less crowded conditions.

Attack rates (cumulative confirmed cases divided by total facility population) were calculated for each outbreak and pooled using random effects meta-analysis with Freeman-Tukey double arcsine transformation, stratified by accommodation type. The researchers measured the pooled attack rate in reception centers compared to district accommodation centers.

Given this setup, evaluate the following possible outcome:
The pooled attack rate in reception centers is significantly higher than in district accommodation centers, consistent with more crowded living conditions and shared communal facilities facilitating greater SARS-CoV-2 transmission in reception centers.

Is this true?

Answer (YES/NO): NO